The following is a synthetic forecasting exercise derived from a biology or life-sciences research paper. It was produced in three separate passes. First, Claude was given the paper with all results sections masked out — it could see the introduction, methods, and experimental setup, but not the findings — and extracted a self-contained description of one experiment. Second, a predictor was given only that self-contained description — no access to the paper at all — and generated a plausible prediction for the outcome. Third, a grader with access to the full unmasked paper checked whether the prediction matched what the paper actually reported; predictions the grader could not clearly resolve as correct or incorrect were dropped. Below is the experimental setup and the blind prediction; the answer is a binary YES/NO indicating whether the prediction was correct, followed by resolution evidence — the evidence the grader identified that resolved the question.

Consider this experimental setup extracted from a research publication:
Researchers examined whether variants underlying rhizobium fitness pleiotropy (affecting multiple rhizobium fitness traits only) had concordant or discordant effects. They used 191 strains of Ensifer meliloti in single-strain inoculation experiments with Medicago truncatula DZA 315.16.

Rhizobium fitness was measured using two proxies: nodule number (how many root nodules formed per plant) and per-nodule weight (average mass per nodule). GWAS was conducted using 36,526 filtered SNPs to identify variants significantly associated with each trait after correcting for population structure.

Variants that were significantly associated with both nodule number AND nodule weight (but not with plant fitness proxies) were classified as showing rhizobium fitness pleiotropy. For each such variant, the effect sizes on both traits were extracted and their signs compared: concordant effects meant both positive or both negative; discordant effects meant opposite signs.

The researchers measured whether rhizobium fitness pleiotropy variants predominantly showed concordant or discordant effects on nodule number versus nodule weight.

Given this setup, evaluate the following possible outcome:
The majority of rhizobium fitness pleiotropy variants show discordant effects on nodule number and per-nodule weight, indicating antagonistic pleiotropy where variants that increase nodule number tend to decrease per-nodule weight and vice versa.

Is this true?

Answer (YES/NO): YES